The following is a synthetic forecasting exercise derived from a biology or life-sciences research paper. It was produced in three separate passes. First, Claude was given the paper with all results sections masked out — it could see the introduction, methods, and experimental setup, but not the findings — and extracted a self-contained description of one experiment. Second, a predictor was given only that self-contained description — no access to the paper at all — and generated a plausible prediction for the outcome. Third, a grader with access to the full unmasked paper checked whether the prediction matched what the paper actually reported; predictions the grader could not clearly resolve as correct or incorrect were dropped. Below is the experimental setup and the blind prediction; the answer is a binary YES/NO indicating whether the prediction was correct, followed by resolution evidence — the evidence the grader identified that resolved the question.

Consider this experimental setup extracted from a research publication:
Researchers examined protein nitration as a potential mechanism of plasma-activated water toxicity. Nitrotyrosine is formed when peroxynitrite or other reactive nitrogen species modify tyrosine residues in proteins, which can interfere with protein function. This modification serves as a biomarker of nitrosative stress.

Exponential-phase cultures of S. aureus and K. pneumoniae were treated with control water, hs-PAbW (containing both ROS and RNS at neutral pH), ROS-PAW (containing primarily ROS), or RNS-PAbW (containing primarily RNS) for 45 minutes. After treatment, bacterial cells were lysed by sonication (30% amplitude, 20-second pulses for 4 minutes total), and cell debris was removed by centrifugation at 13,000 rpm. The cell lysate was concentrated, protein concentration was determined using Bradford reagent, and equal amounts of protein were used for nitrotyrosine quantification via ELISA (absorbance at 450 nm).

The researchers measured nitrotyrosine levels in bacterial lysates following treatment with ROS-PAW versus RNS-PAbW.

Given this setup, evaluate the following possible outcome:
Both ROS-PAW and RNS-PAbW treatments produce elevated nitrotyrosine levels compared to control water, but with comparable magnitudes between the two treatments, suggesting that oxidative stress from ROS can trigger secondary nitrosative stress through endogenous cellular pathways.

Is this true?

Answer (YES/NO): NO